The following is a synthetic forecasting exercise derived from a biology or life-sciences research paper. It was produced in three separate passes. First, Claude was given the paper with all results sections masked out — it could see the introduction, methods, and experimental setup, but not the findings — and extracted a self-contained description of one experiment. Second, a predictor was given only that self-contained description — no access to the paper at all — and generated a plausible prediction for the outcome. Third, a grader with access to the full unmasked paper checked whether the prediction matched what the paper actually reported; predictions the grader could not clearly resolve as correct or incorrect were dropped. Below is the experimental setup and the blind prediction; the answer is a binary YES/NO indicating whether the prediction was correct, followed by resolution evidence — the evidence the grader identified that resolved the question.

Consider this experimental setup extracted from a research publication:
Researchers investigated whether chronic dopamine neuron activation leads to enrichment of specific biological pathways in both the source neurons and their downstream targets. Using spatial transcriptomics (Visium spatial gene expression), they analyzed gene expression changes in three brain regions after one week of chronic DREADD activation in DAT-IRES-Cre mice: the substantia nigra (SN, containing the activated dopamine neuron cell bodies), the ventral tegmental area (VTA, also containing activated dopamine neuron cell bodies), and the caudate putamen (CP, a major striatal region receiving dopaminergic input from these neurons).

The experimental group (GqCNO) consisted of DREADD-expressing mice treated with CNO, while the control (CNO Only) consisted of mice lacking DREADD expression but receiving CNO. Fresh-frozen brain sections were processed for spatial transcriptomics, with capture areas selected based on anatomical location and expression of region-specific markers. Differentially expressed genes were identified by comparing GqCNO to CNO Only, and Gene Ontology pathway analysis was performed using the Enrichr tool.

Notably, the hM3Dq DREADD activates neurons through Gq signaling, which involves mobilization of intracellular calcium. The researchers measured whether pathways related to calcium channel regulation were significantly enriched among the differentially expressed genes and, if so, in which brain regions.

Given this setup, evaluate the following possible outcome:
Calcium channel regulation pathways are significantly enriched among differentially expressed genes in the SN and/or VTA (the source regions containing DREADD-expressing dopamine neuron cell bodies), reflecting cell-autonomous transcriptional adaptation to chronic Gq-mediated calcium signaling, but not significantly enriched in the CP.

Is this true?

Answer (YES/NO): NO